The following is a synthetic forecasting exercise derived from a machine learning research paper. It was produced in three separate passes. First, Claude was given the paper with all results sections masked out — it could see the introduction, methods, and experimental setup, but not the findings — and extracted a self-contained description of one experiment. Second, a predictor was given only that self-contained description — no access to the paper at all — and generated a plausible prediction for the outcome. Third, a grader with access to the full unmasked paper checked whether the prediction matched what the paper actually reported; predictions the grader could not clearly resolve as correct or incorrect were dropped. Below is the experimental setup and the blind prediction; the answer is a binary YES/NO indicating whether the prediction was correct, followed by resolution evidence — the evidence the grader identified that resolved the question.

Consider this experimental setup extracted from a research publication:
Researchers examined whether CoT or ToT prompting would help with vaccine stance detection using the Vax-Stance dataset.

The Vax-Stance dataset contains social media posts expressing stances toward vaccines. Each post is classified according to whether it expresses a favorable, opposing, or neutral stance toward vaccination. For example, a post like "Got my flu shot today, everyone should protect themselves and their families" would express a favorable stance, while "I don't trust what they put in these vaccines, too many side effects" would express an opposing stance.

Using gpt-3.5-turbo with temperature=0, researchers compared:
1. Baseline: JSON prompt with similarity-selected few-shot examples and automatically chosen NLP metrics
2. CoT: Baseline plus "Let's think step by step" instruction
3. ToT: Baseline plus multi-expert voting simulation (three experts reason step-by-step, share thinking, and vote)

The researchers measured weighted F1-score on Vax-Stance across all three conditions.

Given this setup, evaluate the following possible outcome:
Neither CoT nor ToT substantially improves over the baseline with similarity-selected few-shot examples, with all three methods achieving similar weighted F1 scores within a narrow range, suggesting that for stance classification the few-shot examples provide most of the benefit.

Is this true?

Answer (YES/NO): NO